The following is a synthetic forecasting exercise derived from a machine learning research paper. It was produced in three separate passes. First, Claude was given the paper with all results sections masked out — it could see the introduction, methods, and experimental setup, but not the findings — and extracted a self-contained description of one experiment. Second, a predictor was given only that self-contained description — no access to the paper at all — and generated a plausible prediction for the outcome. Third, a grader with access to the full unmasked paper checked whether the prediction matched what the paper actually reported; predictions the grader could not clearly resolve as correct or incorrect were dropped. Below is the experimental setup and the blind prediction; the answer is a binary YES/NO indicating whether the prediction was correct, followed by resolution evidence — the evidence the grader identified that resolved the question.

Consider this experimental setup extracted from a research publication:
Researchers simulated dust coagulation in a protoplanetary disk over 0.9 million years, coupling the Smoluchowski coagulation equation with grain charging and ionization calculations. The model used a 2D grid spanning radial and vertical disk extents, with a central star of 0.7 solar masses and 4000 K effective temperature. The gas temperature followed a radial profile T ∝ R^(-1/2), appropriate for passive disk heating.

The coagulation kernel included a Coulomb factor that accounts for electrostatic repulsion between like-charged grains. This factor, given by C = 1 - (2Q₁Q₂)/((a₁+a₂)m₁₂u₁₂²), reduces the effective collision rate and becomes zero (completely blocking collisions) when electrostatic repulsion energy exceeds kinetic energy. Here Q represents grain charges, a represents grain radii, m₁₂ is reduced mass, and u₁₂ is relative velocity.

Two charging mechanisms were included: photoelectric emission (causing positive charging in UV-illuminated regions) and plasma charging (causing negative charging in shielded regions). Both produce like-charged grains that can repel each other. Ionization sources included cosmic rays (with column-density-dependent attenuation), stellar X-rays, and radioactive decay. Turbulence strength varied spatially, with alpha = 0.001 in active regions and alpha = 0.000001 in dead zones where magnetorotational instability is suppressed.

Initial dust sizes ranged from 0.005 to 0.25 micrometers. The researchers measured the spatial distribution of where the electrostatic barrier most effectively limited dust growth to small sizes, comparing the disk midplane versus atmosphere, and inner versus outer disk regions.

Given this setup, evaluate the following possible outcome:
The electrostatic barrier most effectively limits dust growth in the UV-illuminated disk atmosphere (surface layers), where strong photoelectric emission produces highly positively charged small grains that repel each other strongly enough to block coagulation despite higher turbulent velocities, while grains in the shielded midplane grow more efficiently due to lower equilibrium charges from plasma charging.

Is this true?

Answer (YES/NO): NO